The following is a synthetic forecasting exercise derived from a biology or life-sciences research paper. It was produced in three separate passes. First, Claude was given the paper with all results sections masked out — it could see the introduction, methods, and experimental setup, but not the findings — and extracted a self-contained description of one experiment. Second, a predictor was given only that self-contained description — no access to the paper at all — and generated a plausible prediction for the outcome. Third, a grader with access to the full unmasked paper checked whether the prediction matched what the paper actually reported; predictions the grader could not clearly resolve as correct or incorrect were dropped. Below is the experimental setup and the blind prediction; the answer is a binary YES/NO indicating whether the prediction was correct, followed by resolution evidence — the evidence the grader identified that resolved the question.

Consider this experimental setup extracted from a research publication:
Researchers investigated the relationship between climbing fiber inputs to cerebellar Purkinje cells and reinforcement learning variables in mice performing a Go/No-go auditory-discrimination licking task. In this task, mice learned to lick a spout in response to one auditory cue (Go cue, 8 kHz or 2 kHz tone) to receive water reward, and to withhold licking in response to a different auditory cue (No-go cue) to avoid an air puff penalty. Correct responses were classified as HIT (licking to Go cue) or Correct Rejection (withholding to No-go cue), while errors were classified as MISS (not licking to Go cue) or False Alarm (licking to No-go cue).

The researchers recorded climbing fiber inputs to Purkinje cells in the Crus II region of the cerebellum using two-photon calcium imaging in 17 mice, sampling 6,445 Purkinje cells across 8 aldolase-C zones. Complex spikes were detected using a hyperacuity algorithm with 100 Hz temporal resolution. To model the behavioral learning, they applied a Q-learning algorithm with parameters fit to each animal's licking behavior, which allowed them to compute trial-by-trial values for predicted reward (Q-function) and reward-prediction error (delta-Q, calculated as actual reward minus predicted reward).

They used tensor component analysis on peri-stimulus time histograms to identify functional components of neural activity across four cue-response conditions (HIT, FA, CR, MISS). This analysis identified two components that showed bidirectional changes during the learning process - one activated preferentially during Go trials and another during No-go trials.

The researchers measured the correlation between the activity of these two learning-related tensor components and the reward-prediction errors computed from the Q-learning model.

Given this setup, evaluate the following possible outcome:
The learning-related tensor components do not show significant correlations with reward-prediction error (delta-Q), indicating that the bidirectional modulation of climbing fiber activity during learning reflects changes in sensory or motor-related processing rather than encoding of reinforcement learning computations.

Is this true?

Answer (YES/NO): NO